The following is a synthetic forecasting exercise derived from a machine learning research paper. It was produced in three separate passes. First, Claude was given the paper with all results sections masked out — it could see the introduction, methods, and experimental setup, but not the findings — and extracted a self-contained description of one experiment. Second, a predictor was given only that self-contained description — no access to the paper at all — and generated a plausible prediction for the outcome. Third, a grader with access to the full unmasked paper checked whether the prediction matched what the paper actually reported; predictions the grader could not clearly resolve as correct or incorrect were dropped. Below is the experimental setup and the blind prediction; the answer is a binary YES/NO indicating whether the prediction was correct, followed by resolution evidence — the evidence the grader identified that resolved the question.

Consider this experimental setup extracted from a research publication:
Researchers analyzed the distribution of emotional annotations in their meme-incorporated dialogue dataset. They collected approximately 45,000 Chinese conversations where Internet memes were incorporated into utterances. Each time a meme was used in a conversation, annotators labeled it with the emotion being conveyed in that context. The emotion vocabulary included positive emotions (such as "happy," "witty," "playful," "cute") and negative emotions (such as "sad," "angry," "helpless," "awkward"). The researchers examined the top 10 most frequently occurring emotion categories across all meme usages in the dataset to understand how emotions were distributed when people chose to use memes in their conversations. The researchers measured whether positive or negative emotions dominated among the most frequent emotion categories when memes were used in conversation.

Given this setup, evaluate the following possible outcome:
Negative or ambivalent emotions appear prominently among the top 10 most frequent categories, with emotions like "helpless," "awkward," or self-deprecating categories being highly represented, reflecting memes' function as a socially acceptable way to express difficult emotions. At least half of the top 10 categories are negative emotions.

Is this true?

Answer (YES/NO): NO